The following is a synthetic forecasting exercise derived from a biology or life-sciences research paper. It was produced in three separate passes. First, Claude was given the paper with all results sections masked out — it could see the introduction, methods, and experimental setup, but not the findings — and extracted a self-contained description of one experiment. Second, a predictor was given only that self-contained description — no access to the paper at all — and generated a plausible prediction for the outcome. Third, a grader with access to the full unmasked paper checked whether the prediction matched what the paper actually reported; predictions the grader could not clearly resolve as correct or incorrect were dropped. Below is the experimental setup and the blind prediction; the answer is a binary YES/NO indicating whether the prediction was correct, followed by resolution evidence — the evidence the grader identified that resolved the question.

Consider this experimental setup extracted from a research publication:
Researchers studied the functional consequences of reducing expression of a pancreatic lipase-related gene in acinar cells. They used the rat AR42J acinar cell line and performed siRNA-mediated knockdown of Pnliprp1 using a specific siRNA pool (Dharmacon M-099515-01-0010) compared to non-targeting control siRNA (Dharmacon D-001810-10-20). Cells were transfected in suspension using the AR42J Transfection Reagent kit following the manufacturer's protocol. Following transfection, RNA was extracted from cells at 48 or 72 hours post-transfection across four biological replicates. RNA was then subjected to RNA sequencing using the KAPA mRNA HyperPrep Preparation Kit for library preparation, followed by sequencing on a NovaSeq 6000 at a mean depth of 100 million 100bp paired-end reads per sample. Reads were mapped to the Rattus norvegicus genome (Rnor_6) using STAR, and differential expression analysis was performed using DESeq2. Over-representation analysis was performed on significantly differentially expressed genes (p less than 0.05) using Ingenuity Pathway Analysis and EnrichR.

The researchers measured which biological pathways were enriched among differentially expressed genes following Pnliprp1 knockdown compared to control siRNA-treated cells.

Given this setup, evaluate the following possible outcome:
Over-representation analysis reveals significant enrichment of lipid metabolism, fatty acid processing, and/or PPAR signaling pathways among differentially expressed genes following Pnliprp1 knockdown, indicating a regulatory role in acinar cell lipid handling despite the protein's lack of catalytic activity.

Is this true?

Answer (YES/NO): YES